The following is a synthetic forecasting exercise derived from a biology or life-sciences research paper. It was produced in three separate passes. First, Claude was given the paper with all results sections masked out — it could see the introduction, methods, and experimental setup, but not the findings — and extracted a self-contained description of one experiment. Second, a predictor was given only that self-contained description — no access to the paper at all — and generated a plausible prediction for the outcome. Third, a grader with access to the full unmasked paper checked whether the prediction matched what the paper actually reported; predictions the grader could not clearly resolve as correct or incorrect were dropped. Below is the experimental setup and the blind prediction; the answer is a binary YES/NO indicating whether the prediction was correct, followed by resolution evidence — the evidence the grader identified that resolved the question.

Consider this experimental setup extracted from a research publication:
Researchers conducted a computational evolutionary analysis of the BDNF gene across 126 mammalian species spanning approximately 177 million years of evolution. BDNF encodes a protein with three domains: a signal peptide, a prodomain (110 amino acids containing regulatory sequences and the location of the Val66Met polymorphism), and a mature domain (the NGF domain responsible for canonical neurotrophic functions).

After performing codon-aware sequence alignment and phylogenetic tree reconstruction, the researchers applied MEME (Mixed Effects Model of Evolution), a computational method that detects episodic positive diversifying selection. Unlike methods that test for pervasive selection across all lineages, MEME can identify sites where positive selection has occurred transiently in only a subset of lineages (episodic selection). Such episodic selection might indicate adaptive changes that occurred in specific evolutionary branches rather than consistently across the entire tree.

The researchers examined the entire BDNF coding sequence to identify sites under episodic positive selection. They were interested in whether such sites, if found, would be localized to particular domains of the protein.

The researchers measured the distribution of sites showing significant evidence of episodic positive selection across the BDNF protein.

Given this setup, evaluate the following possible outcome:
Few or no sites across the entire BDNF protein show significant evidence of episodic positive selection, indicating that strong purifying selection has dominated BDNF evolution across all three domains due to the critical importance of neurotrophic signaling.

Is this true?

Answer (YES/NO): NO